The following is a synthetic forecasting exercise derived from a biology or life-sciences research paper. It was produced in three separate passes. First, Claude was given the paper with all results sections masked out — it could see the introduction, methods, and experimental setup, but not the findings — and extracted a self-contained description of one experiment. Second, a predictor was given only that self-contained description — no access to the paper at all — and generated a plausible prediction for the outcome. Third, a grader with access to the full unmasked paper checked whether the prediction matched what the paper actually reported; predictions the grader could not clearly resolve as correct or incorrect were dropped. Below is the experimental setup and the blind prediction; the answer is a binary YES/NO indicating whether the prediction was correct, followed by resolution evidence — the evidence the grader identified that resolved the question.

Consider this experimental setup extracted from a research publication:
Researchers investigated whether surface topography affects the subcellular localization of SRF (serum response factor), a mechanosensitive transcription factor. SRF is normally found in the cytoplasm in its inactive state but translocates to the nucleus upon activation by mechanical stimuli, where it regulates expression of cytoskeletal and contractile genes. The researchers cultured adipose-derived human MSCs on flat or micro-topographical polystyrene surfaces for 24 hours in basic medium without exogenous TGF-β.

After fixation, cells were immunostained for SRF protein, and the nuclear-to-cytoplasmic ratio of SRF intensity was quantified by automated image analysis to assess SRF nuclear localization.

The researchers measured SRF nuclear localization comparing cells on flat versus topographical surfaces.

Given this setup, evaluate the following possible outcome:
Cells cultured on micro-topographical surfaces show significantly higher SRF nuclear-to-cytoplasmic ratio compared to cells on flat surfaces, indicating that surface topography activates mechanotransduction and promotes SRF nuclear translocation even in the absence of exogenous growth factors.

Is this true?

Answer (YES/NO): NO